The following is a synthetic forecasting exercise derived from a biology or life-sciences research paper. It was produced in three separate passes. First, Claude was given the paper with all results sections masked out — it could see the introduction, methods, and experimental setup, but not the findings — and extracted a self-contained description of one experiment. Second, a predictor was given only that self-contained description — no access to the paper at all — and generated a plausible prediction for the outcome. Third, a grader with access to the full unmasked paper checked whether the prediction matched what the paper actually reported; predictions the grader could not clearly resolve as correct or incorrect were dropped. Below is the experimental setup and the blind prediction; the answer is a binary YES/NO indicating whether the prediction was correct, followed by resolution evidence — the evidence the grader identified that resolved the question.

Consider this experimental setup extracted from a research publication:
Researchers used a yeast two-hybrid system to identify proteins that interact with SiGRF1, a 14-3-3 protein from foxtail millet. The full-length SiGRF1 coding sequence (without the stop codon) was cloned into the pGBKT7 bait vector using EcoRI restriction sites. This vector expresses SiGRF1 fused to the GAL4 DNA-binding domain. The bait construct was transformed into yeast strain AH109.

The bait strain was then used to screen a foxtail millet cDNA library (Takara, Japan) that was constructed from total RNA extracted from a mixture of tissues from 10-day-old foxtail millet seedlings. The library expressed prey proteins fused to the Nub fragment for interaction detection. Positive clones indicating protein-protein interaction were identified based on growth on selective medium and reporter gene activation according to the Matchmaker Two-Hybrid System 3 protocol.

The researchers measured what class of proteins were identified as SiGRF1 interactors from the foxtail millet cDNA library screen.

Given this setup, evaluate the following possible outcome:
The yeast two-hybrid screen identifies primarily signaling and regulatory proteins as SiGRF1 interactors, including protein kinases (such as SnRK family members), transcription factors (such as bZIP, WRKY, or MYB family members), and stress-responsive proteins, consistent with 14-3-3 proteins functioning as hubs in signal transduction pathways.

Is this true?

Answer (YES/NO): NO